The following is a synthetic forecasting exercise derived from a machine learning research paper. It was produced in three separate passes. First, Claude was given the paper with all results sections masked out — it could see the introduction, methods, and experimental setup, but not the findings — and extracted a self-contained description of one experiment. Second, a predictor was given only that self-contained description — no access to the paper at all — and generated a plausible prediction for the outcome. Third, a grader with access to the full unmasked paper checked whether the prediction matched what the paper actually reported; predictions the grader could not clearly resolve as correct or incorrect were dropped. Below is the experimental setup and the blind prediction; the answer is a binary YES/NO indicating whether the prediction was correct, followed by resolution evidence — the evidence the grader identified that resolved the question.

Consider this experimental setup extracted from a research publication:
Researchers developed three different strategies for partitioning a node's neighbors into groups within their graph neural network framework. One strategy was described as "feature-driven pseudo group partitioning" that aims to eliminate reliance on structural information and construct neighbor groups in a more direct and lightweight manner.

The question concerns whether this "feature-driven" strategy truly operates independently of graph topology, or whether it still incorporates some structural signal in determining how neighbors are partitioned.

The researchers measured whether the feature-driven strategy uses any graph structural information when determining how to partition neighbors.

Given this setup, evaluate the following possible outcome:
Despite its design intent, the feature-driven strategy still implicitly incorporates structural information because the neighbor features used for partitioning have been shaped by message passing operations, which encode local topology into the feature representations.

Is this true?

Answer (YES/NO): YES